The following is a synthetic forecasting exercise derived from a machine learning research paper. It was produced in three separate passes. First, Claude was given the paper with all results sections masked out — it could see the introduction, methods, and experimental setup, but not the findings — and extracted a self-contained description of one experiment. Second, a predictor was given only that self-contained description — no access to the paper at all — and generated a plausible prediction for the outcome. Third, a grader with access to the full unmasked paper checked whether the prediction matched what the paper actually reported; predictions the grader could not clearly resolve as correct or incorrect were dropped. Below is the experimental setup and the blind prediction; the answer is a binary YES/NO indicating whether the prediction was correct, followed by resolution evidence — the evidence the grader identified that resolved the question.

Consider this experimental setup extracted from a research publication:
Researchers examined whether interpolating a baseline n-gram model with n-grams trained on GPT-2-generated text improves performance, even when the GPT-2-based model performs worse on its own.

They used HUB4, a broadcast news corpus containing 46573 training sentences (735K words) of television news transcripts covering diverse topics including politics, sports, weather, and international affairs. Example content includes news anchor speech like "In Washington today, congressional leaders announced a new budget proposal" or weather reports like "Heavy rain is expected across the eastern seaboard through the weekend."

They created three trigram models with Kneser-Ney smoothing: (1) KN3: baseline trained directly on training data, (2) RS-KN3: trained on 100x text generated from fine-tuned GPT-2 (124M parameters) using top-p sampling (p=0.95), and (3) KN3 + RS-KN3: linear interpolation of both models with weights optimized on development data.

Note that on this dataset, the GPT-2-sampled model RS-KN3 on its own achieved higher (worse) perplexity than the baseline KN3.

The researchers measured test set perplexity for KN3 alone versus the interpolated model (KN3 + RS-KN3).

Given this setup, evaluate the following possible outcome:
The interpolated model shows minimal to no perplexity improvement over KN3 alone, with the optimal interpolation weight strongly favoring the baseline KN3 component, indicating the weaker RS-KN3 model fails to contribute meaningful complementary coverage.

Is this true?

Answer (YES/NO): NO